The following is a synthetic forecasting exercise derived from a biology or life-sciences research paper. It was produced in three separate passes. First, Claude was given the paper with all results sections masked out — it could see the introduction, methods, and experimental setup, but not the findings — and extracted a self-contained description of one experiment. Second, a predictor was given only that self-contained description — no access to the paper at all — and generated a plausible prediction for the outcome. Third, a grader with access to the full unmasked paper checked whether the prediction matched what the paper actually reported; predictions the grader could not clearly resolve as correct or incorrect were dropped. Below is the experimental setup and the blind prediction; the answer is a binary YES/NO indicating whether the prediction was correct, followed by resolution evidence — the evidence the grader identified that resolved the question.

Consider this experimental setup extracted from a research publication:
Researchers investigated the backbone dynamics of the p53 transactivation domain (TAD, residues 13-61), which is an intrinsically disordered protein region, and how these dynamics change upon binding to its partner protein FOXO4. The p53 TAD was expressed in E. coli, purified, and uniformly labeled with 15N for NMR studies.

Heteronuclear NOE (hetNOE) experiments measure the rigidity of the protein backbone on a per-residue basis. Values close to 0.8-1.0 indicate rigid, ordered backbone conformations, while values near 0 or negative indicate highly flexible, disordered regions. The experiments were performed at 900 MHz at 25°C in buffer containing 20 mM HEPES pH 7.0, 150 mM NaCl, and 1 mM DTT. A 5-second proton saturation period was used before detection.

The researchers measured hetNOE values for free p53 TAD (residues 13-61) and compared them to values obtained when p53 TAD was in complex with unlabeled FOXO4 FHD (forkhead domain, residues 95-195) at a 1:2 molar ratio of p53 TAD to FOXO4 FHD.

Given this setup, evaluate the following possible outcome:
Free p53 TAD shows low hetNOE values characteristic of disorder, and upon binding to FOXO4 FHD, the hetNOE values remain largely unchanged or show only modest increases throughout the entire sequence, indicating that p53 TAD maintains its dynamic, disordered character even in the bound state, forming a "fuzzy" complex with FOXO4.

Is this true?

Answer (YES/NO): NO